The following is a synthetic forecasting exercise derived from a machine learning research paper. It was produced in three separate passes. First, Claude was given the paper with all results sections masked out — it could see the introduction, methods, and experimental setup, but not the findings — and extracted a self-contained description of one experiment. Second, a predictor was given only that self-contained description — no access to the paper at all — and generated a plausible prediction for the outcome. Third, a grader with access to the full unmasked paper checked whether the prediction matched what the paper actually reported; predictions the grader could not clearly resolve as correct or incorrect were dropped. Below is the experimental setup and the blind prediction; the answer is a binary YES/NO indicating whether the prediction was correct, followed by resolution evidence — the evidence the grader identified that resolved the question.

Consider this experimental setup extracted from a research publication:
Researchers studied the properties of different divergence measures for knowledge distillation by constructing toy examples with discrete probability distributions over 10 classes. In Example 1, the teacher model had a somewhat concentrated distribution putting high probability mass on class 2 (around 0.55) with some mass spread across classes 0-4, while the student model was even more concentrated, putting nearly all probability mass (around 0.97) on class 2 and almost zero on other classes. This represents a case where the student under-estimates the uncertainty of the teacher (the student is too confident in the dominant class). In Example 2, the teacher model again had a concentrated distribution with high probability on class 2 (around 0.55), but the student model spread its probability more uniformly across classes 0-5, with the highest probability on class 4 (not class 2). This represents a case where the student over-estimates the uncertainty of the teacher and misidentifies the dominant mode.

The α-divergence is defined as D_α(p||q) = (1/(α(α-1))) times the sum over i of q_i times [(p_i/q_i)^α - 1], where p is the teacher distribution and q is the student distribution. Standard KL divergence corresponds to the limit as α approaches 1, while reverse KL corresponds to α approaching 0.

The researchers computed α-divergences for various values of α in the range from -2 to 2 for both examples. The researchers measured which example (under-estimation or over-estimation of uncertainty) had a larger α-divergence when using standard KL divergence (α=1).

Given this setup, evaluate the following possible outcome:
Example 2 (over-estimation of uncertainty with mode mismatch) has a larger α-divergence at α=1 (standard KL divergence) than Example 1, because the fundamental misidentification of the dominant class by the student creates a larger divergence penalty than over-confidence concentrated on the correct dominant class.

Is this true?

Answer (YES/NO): NO